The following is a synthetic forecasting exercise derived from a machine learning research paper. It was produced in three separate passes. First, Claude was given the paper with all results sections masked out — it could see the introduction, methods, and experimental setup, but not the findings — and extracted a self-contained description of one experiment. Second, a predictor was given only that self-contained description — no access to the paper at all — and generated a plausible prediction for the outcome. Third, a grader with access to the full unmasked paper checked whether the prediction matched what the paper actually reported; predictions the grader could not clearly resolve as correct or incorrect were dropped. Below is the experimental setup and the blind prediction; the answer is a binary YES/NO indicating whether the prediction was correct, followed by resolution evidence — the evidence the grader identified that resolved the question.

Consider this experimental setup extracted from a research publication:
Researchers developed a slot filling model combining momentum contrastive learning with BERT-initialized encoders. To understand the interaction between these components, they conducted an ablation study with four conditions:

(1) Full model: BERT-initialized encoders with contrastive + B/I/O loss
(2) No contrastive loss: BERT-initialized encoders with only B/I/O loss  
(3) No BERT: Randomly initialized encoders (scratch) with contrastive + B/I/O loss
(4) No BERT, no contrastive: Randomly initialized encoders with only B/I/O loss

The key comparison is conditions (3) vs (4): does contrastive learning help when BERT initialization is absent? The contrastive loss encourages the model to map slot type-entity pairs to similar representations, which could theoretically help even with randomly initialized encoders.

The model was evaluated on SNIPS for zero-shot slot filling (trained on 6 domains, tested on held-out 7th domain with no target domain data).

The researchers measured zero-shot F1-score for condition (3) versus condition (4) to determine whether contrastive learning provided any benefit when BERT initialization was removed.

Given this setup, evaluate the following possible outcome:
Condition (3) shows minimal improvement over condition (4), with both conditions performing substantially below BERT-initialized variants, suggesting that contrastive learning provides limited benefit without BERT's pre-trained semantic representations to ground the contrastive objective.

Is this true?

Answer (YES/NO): NO